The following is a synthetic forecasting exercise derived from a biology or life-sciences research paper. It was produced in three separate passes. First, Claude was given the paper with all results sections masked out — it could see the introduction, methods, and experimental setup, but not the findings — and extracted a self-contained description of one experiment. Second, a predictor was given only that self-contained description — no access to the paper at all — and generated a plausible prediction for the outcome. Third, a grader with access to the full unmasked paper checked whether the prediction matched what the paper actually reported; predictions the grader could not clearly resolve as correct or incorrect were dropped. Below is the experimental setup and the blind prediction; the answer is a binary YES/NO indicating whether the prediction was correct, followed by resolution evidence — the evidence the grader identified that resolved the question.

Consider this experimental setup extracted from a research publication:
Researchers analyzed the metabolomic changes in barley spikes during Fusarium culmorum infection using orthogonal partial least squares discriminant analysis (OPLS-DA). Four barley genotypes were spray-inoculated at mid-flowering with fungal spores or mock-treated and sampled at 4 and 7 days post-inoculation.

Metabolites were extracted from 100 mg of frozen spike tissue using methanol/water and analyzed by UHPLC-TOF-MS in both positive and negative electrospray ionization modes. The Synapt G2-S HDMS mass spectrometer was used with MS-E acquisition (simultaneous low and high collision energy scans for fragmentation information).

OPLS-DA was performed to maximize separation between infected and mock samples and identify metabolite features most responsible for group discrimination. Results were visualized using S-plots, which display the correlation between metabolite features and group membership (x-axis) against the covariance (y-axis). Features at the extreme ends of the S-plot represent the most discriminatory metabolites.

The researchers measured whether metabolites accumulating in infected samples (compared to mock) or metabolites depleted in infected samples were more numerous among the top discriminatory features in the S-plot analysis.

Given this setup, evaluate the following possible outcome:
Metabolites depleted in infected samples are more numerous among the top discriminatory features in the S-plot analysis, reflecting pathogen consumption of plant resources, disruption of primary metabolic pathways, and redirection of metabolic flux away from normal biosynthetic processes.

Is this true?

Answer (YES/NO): NO